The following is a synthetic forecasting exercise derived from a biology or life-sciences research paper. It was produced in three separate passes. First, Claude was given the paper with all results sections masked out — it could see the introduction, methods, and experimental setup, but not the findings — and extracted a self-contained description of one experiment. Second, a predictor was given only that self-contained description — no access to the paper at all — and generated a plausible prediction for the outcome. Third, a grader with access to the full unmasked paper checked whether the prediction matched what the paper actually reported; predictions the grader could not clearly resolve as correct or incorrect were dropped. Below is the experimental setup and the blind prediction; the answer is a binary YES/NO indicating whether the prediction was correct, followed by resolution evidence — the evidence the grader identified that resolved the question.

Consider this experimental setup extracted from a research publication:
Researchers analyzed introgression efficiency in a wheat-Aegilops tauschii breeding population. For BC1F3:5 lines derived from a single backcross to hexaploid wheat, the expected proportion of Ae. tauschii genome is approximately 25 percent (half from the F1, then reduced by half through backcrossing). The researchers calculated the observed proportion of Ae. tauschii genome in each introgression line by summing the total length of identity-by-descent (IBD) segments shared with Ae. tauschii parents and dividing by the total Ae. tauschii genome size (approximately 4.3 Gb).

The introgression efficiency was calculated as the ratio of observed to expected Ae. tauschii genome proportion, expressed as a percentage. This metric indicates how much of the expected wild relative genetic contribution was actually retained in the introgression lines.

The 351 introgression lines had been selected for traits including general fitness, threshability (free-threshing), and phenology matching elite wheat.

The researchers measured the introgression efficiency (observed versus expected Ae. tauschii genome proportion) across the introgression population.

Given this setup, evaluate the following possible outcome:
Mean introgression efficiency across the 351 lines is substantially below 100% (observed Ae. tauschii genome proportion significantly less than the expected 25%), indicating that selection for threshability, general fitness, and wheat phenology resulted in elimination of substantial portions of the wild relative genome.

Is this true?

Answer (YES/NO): YES